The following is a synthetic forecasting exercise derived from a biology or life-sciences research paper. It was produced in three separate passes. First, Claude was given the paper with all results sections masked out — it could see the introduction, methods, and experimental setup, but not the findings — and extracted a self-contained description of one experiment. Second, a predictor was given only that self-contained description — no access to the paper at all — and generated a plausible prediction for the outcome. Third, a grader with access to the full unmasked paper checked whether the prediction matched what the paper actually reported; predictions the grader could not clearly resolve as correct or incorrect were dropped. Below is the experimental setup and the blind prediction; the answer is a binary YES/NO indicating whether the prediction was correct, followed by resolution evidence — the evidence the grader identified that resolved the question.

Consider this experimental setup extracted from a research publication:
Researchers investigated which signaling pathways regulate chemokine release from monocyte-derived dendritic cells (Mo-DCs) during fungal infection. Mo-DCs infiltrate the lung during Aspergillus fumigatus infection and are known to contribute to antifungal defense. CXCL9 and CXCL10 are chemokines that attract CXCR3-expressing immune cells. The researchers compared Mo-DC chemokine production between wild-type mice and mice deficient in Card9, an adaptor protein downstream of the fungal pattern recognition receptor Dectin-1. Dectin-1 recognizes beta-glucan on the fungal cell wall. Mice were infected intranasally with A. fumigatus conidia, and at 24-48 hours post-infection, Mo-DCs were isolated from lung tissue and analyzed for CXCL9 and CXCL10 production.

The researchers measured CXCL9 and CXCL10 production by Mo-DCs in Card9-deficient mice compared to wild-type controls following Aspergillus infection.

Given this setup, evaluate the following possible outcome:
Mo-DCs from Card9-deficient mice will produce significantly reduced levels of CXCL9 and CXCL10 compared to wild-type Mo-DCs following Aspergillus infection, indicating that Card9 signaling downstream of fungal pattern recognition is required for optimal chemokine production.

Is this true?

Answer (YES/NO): NO